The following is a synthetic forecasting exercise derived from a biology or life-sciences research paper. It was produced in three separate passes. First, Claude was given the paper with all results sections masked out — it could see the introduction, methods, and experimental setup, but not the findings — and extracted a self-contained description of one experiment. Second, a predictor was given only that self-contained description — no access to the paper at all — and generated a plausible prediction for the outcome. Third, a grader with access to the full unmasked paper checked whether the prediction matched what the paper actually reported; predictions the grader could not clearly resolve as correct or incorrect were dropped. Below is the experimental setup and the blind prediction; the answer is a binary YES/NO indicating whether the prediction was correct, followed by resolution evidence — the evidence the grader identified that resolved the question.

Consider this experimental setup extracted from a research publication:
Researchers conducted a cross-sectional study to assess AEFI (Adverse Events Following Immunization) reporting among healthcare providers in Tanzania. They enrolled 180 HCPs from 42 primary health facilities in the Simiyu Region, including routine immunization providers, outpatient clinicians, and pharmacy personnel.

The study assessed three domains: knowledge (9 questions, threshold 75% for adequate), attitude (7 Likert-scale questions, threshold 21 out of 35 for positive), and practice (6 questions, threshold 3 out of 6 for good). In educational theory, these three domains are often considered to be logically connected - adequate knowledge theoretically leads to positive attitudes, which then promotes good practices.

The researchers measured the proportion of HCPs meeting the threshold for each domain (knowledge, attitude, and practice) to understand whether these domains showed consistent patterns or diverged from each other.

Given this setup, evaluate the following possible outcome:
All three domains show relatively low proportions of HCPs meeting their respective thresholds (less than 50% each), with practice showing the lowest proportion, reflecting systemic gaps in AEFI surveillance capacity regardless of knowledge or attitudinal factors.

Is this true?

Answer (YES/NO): NO